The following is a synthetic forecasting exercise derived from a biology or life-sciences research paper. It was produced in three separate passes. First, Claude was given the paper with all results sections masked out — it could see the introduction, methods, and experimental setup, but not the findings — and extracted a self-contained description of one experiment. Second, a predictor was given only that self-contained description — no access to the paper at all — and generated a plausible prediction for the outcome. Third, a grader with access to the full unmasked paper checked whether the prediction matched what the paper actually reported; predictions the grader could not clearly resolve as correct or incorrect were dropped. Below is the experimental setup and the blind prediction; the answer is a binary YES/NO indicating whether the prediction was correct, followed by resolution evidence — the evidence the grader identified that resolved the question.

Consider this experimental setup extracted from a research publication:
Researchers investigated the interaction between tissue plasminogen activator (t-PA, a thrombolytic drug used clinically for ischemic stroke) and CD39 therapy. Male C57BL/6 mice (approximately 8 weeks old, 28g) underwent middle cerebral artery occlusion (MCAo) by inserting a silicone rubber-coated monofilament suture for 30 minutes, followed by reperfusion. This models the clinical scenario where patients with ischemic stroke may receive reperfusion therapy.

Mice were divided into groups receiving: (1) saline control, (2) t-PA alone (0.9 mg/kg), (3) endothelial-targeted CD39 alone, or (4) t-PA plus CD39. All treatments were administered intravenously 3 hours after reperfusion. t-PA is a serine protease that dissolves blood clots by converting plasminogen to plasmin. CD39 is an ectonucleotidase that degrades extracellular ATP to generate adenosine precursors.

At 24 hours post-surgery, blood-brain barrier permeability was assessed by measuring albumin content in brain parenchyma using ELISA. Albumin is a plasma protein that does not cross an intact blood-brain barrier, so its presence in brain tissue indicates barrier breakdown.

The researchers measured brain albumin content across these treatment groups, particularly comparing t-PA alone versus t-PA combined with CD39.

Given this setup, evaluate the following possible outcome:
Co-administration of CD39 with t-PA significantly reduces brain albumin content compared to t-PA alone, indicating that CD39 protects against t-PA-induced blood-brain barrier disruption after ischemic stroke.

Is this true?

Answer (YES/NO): YES